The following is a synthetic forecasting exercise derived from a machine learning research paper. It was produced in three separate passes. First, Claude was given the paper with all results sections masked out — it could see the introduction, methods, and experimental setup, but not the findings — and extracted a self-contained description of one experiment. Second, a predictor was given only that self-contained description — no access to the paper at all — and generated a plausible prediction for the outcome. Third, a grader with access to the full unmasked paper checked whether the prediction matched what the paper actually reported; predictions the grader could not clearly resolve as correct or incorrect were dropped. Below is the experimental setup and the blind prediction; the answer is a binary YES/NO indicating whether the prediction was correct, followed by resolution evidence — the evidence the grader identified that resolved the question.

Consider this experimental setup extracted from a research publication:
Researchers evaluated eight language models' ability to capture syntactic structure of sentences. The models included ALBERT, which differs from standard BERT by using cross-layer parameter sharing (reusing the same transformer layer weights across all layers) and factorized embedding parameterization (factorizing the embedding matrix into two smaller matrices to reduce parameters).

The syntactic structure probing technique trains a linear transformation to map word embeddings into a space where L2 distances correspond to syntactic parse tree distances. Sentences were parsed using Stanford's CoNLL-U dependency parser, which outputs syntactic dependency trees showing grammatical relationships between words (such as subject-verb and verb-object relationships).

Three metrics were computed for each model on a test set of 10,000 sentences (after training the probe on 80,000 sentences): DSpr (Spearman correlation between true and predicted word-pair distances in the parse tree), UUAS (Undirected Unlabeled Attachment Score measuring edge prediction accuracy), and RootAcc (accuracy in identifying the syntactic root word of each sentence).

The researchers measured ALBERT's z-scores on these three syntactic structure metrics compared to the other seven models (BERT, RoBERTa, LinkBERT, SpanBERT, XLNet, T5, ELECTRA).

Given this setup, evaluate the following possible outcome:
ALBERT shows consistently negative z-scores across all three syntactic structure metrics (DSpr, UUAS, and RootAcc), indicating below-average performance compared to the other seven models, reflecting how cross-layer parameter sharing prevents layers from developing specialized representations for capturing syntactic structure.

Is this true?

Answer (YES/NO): YES